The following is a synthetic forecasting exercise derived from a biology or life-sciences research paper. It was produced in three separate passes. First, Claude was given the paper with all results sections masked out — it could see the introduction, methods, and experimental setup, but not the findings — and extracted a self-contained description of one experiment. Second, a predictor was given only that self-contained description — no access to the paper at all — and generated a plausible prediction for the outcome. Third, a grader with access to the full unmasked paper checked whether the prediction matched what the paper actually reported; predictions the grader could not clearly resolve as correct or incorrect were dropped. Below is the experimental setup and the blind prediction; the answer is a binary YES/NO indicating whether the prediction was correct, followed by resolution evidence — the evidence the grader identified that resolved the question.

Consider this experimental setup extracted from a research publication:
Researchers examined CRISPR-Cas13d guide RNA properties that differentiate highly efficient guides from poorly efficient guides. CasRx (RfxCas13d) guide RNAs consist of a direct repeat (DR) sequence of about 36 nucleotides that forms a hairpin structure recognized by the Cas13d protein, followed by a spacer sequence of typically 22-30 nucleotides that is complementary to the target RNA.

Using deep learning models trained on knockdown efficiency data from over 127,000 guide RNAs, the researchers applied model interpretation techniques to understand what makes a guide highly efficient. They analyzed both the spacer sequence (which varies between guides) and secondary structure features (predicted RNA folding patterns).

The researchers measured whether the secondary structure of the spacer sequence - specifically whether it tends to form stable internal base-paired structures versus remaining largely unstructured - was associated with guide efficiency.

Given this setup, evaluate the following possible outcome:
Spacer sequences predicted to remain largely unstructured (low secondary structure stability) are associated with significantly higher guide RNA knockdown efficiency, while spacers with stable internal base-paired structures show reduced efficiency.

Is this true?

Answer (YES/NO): YES